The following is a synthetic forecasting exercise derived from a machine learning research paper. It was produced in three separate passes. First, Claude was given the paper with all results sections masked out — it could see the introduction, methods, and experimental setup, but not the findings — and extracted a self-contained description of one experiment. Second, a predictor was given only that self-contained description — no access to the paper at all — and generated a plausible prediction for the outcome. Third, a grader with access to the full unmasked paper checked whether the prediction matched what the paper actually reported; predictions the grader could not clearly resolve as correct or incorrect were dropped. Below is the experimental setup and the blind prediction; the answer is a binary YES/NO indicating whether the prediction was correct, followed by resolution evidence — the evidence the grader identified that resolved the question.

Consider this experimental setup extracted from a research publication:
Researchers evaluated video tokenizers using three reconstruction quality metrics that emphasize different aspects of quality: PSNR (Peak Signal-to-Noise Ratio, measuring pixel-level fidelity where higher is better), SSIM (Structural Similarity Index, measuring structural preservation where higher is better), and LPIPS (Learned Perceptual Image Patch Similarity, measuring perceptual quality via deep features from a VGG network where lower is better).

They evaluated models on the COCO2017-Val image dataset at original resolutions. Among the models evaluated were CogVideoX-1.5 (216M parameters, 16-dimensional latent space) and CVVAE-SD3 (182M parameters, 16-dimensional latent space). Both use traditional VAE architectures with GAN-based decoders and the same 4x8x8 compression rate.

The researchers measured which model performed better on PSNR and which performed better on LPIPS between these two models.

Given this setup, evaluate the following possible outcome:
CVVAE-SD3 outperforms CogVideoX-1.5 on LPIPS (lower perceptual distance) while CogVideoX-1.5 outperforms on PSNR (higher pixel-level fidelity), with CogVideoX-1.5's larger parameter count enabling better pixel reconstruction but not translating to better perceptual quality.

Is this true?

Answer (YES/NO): YES